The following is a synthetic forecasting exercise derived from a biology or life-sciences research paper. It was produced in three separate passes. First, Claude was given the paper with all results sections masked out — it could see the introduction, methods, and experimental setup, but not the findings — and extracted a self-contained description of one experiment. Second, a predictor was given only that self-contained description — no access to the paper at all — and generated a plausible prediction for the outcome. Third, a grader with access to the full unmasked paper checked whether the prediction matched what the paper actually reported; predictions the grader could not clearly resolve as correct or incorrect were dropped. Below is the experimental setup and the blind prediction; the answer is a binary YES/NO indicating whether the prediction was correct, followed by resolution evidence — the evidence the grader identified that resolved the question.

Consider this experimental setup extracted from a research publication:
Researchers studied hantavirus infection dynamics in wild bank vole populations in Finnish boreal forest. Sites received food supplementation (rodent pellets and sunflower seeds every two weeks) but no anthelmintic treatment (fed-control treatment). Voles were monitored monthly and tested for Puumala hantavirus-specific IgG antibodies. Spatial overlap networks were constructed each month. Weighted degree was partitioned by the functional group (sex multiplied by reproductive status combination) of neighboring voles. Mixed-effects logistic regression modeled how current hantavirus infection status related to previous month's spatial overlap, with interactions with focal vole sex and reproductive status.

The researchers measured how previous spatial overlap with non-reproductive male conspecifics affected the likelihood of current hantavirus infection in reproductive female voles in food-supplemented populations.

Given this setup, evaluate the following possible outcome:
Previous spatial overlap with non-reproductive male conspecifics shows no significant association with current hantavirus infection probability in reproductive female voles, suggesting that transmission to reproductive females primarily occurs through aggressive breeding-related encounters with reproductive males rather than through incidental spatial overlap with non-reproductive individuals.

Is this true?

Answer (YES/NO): NO